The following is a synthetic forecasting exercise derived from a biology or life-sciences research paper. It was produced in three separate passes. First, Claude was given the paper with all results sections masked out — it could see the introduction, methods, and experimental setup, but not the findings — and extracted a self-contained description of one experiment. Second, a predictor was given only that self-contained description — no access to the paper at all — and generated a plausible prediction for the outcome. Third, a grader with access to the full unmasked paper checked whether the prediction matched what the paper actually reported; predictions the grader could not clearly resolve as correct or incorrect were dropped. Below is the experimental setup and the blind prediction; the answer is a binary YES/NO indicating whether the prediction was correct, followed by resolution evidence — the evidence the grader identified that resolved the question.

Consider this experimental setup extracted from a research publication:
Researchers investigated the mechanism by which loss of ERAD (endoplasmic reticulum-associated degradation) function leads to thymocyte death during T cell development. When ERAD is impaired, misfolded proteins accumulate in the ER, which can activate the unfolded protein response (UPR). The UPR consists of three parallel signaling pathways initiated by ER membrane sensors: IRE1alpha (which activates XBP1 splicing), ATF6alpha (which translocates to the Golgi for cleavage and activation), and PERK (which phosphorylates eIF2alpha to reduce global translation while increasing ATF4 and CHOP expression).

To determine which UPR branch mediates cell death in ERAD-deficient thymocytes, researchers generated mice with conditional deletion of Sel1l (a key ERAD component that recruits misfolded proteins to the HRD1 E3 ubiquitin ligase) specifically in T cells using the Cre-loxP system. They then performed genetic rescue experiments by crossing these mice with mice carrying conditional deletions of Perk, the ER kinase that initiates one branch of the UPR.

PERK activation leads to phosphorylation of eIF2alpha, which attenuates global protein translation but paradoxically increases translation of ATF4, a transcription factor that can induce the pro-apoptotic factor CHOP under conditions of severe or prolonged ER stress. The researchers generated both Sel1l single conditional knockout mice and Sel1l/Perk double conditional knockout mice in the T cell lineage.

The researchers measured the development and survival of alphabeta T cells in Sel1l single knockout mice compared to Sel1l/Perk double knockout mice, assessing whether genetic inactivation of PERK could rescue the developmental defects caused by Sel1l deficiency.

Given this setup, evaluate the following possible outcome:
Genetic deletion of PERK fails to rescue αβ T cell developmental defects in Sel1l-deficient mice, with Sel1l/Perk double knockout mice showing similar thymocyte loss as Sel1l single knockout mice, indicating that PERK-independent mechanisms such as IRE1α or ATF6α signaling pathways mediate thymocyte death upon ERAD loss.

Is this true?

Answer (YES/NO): NO